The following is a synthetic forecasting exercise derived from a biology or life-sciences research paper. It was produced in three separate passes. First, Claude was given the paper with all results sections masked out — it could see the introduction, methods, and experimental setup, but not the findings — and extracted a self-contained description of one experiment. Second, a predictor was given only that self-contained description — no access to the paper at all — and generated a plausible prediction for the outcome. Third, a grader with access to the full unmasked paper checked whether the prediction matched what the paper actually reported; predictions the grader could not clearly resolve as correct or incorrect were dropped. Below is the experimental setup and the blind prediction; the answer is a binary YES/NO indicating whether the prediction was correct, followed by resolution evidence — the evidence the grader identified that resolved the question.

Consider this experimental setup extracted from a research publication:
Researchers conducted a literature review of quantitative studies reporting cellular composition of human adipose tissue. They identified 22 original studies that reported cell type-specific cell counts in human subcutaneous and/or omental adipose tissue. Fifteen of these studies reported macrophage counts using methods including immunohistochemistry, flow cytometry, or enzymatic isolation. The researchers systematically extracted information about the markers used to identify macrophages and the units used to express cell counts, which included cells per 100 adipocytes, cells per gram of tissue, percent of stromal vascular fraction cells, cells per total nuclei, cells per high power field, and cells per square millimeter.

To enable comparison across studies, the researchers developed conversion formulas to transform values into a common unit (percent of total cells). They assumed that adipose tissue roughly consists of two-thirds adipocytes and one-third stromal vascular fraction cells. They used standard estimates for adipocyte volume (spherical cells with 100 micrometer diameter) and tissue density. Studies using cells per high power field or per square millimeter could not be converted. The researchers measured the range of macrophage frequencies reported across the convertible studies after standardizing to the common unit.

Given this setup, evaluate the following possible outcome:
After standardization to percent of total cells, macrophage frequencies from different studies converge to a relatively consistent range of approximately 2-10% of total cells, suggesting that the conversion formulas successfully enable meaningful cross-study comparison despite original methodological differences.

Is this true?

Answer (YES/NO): NO